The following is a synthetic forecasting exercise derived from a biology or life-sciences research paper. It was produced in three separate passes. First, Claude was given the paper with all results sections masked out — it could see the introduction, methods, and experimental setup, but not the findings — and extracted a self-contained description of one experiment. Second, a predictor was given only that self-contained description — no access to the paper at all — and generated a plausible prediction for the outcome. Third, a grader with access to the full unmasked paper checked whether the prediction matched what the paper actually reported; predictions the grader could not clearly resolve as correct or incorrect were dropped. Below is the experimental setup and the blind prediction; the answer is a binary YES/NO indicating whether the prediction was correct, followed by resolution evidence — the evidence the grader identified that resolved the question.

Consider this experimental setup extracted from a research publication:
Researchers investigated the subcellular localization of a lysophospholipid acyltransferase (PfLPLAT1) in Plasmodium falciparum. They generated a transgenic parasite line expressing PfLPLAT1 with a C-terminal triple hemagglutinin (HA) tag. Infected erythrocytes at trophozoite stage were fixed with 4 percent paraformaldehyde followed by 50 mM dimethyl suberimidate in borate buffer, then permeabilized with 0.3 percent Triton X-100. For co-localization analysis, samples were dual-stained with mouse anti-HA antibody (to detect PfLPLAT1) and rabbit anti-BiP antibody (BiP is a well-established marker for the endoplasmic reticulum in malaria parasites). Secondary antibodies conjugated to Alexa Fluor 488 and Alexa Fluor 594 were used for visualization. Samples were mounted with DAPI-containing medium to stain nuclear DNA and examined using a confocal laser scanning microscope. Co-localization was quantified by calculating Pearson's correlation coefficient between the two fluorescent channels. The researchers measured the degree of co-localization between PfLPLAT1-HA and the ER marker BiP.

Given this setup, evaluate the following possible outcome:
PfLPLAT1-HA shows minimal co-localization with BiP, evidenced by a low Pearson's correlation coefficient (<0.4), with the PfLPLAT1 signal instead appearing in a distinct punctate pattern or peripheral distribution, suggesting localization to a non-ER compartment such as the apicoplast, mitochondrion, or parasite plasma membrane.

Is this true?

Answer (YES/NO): NO